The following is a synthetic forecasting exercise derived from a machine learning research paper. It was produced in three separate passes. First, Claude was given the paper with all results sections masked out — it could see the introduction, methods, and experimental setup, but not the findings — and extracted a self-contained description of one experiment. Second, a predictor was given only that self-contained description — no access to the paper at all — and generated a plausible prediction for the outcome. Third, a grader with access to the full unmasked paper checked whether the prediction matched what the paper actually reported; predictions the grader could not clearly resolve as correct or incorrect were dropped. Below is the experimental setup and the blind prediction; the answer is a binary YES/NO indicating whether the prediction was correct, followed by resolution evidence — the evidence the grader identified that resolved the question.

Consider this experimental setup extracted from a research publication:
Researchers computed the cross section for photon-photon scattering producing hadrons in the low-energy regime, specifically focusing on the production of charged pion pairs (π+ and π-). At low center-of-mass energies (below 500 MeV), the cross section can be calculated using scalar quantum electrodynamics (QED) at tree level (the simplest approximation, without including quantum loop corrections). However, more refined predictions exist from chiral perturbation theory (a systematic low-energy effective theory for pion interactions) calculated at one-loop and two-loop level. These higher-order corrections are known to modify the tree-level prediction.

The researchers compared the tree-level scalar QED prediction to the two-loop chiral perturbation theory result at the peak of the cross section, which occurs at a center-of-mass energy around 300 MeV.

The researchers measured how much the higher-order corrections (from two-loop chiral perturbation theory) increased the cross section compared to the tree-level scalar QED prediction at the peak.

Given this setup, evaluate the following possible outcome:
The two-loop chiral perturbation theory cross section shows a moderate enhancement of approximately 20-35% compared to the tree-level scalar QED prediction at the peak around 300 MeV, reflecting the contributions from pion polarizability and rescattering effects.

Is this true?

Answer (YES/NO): YES